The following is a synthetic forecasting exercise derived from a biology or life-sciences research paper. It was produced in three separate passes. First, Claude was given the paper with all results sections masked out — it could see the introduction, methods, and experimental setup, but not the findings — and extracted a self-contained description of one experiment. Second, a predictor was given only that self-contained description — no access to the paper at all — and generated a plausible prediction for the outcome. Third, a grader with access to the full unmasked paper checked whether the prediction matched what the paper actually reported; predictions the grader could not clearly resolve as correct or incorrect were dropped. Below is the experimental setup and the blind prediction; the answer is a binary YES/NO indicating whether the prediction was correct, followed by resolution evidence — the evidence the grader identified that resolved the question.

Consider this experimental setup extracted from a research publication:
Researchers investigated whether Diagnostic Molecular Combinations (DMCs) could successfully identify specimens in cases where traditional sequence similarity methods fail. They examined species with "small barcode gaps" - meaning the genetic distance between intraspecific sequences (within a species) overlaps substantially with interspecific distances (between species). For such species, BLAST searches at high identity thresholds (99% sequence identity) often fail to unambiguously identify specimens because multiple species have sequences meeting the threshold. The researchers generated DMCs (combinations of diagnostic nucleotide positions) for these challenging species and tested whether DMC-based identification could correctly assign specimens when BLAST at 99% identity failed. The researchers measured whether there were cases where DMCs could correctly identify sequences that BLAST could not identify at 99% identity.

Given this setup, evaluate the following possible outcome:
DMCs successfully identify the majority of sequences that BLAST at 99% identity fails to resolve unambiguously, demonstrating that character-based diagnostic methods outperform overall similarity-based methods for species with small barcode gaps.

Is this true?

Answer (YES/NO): NO